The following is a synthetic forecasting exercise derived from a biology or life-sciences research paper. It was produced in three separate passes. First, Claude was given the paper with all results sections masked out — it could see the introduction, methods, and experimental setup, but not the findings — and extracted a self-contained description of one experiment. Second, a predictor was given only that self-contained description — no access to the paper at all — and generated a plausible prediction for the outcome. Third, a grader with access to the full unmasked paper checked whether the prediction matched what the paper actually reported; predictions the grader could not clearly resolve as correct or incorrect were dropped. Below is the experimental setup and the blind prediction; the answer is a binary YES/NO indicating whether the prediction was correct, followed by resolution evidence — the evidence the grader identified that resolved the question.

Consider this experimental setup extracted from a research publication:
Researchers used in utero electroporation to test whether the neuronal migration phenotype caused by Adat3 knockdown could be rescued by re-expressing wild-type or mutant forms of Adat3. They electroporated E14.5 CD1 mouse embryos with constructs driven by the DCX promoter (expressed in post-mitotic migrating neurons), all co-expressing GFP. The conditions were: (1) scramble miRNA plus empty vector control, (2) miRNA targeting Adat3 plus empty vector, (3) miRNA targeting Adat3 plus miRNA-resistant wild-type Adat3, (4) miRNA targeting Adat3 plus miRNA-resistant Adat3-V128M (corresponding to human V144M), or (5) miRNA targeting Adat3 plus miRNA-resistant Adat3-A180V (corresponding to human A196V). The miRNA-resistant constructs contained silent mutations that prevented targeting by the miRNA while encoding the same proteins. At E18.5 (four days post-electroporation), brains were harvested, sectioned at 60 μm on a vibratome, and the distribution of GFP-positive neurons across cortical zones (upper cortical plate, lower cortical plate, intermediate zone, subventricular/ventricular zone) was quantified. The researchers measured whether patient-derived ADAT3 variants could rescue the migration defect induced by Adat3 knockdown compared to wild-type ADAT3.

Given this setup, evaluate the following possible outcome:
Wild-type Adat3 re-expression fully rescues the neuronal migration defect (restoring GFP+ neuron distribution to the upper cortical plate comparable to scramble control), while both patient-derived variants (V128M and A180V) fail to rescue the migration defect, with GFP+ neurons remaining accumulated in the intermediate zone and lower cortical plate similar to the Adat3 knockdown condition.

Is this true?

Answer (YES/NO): NO